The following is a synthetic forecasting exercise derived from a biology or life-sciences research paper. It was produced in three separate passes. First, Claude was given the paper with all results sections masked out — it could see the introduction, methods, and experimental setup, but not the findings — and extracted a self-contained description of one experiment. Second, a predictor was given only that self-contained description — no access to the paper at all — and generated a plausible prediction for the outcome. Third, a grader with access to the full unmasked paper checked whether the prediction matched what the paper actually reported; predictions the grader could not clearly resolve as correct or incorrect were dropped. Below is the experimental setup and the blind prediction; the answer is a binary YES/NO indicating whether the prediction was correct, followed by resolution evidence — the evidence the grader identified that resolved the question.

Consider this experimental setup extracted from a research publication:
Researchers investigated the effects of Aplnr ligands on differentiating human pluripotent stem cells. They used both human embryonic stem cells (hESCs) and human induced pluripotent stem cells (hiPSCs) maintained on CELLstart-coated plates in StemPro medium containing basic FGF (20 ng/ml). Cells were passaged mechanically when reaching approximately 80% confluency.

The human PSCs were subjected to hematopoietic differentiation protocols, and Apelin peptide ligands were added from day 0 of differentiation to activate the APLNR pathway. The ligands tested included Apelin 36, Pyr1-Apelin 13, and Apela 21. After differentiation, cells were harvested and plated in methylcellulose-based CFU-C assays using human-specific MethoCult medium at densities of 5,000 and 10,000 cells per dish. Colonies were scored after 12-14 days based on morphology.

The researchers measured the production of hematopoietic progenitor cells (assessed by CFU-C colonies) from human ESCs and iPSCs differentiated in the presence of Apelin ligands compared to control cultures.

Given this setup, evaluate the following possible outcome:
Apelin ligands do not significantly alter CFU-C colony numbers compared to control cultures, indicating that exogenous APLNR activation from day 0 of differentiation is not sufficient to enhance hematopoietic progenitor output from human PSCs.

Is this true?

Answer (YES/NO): YES